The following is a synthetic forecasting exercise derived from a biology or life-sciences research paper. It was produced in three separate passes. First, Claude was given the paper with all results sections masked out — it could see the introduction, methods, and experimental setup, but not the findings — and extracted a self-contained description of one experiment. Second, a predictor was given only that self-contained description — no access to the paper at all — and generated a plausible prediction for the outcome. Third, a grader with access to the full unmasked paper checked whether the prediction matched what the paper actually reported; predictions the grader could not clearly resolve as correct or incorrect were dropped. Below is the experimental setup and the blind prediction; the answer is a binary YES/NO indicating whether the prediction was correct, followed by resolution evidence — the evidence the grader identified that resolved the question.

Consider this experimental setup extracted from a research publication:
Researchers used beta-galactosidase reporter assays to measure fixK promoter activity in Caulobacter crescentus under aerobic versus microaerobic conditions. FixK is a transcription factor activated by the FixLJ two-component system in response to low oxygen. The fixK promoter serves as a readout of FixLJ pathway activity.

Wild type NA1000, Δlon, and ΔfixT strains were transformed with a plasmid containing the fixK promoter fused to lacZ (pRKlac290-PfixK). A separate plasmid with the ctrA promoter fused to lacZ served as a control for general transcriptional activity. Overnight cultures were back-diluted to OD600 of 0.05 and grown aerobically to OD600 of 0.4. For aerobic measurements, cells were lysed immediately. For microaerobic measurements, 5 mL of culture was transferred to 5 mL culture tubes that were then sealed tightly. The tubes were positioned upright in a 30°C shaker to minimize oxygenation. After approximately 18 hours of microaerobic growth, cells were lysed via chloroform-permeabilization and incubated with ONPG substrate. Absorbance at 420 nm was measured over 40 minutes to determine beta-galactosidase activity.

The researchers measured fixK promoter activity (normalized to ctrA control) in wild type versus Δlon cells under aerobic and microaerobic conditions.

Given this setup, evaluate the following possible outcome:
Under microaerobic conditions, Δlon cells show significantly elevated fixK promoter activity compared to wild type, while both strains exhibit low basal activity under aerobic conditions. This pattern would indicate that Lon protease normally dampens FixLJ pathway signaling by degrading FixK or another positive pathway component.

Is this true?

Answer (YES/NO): NO